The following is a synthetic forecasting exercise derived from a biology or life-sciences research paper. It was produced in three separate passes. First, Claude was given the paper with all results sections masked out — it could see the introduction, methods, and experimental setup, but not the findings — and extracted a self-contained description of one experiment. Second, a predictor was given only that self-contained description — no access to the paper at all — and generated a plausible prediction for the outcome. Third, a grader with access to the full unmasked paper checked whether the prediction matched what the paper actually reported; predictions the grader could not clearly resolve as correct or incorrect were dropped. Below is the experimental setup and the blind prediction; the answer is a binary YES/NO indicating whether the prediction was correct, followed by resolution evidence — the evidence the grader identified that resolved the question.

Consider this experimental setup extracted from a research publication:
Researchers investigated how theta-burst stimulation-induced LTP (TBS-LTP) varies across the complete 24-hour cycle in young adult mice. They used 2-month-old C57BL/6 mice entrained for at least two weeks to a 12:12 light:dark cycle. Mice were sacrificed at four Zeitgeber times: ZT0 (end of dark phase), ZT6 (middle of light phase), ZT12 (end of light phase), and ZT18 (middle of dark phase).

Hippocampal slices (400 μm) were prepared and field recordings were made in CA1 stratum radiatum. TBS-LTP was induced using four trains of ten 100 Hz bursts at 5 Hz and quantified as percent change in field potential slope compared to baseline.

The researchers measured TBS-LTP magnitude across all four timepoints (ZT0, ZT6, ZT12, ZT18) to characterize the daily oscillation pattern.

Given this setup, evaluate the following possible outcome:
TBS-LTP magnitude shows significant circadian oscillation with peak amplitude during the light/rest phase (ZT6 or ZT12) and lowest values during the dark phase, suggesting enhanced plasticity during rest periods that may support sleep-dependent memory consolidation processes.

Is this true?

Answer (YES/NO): NO